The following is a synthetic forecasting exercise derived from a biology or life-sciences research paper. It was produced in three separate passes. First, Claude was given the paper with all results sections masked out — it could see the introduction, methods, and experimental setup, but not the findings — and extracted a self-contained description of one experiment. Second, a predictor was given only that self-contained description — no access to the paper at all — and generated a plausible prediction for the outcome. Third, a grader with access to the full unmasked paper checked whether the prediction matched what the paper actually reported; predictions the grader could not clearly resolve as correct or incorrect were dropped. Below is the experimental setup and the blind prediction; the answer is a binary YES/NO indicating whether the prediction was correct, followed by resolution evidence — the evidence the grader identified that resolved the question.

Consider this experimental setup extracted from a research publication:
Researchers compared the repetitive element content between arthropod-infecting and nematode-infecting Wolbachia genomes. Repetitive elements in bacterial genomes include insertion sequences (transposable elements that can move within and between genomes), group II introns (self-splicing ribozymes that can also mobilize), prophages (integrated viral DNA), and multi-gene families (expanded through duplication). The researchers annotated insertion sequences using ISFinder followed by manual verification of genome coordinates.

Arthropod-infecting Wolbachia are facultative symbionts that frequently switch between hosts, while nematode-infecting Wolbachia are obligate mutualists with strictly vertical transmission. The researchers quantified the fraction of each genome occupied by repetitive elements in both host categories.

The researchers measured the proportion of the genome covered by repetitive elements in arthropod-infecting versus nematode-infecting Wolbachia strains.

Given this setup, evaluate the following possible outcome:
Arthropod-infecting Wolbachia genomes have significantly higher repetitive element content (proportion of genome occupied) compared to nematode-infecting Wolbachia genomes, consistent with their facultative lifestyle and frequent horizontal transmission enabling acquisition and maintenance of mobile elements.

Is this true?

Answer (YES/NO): YES